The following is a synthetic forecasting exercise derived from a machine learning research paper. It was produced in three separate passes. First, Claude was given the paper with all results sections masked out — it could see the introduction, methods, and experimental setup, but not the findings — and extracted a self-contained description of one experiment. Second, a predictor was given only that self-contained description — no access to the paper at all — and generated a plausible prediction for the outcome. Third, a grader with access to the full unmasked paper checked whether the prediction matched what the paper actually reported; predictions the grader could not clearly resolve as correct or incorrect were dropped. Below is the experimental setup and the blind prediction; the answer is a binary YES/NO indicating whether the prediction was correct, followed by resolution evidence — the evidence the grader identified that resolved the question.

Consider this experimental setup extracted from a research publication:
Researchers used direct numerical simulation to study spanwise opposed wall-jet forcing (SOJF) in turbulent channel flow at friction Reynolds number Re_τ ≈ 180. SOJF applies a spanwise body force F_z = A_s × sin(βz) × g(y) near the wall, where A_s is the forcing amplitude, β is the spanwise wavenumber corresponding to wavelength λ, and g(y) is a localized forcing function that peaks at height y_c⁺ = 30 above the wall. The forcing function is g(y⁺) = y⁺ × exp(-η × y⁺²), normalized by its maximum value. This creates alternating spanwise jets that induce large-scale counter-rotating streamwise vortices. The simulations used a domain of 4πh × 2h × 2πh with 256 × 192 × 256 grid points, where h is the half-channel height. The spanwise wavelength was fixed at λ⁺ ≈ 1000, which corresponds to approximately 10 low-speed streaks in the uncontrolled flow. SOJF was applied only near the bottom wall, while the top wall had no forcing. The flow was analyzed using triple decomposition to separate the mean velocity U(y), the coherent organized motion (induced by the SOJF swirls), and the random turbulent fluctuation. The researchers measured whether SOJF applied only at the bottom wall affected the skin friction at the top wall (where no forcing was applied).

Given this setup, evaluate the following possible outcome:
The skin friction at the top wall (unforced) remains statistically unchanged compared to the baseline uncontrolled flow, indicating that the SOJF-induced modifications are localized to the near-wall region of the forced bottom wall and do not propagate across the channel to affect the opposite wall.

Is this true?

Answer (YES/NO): NO